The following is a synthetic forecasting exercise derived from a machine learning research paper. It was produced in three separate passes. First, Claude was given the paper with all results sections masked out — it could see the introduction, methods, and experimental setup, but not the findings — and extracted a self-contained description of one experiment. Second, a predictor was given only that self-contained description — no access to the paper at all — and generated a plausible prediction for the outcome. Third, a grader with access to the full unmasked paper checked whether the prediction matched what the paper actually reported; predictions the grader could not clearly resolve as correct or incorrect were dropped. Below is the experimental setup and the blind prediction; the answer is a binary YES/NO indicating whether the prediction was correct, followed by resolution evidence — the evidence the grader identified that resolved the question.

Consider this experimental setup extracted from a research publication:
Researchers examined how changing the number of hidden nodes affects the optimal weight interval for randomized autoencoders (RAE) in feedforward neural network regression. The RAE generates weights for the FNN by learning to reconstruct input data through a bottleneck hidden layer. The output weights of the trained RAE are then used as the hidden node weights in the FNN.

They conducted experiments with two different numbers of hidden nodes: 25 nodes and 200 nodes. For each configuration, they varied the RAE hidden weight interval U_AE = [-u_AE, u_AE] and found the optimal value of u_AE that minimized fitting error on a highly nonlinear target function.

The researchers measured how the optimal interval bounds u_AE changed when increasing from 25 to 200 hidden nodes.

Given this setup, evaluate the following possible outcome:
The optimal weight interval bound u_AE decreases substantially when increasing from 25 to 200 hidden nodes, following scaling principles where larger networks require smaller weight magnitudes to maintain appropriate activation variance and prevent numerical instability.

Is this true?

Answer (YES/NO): YES